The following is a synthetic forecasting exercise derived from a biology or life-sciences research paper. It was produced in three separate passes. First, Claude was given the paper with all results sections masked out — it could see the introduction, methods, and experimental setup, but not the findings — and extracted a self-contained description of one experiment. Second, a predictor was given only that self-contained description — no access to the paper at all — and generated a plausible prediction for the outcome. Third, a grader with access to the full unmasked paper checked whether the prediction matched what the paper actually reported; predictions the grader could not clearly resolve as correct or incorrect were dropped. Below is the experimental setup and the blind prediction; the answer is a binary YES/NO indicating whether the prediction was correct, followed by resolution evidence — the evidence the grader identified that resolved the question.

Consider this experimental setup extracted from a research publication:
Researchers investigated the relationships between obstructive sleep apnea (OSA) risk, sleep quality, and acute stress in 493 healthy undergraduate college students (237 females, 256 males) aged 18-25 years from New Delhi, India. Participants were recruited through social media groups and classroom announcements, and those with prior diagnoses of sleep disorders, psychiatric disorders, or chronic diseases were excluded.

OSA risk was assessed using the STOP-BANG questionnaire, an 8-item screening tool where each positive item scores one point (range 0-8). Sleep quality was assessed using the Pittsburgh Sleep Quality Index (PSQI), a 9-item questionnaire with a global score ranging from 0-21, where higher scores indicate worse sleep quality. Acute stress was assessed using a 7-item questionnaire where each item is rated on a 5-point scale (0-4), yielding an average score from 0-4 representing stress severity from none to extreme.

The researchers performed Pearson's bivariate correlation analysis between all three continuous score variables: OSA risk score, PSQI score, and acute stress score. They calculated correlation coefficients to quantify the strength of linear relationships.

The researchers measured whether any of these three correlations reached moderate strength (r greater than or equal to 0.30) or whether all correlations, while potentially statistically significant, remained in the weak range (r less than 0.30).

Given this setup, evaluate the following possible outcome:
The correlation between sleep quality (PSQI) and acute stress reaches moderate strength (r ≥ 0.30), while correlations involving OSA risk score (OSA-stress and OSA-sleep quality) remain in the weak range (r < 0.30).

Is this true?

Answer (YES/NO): YES